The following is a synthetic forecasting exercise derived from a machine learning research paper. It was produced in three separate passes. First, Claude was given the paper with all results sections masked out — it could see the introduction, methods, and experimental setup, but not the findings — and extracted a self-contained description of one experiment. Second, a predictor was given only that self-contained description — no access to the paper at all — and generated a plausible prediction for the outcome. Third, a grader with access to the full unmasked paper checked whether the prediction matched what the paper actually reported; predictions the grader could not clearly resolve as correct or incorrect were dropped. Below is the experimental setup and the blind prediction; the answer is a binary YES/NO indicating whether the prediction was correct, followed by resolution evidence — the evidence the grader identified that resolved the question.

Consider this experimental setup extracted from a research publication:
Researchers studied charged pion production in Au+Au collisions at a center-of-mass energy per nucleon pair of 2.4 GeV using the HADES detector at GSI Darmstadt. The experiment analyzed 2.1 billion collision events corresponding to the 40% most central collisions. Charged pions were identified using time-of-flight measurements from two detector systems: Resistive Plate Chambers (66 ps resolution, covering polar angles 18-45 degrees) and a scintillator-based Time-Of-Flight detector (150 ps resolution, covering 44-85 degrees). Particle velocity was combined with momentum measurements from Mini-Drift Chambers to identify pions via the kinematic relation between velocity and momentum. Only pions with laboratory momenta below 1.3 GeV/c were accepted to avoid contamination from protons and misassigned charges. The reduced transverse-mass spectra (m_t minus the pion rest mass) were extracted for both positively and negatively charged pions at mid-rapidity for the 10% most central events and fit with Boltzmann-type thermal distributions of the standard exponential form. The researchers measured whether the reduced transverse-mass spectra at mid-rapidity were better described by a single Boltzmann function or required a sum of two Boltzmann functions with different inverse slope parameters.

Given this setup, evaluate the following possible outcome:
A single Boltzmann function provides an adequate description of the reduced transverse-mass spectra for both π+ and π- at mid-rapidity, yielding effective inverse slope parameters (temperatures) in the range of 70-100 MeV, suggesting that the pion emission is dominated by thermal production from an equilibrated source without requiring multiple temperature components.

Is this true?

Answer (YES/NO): NO